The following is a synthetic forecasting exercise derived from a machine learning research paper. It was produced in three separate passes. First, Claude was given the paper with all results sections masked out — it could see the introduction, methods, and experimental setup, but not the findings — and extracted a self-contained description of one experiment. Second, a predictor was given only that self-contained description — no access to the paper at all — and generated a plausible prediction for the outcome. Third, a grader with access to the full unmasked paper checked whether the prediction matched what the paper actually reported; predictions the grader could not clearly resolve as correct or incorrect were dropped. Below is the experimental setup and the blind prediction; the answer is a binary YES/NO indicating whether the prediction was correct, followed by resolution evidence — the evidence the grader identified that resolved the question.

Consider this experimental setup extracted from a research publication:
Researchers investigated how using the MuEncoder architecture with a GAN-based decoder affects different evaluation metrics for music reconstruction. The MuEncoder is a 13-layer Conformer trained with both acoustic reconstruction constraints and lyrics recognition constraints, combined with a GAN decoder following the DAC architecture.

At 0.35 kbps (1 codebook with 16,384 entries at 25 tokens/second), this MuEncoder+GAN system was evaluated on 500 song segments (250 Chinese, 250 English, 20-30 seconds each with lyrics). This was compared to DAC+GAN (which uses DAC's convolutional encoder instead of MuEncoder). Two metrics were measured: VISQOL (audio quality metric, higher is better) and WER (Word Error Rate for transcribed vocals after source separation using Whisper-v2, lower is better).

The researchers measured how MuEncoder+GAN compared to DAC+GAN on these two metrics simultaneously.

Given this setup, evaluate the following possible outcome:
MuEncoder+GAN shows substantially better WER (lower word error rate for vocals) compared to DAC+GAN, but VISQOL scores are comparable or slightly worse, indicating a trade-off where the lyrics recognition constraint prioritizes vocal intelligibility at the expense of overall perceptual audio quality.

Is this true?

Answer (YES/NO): NO